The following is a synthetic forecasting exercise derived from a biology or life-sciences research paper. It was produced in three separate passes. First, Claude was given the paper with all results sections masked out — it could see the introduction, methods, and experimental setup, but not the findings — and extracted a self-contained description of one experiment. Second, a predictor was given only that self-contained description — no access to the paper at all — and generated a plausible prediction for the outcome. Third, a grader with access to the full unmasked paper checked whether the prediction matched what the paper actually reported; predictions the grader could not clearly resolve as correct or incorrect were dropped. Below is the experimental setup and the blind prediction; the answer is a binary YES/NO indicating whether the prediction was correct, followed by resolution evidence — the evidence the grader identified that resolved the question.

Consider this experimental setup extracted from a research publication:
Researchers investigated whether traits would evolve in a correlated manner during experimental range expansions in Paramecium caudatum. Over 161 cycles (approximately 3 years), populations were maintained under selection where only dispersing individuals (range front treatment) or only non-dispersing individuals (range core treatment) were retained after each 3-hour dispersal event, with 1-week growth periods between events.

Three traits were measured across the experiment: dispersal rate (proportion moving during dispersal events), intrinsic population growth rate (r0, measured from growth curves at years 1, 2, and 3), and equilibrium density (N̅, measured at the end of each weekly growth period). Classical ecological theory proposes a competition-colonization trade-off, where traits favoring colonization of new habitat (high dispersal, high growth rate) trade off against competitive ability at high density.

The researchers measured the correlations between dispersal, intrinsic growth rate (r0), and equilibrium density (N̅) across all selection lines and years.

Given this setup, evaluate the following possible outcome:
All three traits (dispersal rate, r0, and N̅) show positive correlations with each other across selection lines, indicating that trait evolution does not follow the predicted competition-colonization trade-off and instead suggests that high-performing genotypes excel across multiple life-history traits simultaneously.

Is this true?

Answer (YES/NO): NO